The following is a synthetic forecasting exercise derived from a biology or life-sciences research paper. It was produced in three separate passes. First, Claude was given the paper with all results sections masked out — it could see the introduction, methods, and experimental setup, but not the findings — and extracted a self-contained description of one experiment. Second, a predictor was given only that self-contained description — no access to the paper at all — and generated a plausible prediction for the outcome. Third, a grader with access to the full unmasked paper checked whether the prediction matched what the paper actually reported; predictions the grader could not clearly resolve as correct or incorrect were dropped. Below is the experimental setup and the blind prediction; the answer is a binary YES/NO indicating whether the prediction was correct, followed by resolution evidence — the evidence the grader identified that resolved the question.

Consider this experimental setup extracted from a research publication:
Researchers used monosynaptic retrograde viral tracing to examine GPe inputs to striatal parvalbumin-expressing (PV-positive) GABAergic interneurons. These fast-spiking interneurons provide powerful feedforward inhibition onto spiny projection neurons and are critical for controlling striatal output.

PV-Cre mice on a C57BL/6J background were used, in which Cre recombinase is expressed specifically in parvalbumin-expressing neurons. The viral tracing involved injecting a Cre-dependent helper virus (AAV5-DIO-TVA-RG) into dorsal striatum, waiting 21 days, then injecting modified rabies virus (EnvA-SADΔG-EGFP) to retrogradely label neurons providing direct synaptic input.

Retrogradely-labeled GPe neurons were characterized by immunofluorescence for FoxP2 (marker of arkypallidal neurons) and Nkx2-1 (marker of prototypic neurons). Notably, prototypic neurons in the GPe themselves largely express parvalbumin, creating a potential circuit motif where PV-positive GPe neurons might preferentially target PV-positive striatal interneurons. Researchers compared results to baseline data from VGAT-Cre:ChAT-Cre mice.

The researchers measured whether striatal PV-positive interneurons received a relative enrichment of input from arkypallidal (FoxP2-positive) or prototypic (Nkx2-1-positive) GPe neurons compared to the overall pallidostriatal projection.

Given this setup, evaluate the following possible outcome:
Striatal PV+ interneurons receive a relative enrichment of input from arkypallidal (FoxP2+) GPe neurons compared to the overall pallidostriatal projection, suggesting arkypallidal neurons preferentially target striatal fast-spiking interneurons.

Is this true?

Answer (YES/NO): NO